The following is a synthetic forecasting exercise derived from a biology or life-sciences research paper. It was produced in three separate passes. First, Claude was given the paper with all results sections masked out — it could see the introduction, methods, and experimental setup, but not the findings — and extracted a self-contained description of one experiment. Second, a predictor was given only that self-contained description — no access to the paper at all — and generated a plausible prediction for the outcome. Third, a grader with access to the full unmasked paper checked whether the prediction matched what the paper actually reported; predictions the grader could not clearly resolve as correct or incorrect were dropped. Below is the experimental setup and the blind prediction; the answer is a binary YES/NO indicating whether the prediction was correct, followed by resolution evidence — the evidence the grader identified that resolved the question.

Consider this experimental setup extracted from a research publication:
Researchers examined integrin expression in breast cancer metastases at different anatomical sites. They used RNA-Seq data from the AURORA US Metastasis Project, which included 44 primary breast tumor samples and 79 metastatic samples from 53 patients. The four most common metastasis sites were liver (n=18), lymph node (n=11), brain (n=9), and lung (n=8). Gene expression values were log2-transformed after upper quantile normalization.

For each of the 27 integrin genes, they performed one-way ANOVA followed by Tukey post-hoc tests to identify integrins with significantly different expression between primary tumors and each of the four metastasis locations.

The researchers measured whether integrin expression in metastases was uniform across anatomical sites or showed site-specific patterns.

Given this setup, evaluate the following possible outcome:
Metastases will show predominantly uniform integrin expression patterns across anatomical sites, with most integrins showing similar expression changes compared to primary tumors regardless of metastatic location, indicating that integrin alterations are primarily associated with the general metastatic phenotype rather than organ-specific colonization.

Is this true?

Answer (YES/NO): NO